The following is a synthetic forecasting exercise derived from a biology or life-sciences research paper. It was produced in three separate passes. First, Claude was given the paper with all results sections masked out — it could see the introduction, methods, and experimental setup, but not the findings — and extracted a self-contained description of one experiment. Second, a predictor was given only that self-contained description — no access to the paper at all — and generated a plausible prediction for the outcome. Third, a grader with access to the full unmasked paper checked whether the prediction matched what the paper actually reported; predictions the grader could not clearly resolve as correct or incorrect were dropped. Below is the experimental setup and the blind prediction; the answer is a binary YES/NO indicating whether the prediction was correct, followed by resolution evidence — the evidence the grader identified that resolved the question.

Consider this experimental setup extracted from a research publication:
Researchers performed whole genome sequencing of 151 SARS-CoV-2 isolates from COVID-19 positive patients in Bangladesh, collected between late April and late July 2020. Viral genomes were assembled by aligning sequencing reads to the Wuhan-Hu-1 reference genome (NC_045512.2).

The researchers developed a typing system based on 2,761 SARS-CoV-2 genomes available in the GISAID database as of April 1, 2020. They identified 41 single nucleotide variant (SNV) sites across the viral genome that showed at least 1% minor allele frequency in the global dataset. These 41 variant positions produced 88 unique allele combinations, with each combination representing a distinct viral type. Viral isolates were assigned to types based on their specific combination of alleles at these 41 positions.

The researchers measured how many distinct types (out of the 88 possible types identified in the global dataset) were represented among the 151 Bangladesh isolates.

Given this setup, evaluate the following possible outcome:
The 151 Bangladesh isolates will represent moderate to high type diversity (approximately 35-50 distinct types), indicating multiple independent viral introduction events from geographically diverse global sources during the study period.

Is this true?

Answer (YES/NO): NO